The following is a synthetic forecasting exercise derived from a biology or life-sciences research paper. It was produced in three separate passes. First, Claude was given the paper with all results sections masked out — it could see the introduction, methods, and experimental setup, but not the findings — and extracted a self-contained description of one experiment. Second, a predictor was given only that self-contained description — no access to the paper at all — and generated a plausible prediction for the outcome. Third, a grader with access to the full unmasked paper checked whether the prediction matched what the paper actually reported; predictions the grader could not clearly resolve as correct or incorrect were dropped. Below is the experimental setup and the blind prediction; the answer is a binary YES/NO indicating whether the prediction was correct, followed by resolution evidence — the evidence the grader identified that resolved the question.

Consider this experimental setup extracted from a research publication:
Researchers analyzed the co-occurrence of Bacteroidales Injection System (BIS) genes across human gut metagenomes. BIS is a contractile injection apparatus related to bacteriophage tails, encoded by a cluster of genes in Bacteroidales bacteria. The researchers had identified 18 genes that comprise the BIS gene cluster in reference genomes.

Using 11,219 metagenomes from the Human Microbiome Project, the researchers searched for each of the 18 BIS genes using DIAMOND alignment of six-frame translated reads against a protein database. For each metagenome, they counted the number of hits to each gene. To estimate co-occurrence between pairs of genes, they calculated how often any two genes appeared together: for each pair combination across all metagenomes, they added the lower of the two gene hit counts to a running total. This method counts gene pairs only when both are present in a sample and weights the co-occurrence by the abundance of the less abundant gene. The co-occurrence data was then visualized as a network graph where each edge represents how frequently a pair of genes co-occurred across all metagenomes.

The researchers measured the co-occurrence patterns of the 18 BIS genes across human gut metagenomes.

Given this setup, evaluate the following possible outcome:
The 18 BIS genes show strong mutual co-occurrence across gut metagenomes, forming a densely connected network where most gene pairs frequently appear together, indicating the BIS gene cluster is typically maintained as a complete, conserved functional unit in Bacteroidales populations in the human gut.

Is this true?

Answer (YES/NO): NO